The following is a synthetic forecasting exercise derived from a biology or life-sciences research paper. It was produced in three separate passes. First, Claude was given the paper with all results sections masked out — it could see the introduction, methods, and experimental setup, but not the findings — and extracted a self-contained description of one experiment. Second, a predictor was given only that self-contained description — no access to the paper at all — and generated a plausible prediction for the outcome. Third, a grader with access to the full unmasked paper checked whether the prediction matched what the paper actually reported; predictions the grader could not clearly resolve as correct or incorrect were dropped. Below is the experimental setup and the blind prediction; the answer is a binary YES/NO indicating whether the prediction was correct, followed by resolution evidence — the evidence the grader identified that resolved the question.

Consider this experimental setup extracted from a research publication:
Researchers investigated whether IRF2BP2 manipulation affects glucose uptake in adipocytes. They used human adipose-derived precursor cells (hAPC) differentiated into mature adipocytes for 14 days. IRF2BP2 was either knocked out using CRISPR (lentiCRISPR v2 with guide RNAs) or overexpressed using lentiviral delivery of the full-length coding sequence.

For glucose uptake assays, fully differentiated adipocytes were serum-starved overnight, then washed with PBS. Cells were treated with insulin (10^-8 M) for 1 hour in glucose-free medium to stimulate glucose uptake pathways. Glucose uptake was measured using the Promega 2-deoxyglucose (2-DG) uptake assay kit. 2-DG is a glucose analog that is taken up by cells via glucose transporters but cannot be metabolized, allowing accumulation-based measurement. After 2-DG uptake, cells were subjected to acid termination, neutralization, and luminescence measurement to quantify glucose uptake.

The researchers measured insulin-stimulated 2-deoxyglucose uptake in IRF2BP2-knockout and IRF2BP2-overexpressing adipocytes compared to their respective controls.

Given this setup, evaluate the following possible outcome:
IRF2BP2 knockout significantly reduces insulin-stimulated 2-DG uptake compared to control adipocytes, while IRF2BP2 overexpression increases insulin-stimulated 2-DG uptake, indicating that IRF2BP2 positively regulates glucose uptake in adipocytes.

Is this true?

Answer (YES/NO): NO